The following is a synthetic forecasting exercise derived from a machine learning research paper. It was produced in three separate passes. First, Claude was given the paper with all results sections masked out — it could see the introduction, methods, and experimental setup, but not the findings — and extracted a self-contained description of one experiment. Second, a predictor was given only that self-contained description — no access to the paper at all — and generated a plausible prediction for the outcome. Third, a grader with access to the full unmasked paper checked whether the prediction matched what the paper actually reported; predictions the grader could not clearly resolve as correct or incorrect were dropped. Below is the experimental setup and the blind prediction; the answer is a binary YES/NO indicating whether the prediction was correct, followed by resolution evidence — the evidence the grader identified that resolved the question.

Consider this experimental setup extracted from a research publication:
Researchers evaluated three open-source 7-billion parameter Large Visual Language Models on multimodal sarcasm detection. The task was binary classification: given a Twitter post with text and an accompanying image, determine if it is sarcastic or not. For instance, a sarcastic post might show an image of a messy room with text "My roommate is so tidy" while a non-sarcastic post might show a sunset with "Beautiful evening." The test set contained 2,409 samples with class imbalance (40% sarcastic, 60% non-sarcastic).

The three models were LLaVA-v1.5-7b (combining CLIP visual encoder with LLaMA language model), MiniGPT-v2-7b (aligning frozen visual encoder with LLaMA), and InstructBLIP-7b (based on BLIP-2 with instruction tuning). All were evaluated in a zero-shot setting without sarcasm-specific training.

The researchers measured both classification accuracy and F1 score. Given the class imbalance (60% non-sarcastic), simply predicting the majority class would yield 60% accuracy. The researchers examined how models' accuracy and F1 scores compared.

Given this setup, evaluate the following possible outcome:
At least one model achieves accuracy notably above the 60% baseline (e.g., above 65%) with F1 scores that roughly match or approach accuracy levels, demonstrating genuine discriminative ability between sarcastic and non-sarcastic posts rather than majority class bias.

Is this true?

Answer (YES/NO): NO